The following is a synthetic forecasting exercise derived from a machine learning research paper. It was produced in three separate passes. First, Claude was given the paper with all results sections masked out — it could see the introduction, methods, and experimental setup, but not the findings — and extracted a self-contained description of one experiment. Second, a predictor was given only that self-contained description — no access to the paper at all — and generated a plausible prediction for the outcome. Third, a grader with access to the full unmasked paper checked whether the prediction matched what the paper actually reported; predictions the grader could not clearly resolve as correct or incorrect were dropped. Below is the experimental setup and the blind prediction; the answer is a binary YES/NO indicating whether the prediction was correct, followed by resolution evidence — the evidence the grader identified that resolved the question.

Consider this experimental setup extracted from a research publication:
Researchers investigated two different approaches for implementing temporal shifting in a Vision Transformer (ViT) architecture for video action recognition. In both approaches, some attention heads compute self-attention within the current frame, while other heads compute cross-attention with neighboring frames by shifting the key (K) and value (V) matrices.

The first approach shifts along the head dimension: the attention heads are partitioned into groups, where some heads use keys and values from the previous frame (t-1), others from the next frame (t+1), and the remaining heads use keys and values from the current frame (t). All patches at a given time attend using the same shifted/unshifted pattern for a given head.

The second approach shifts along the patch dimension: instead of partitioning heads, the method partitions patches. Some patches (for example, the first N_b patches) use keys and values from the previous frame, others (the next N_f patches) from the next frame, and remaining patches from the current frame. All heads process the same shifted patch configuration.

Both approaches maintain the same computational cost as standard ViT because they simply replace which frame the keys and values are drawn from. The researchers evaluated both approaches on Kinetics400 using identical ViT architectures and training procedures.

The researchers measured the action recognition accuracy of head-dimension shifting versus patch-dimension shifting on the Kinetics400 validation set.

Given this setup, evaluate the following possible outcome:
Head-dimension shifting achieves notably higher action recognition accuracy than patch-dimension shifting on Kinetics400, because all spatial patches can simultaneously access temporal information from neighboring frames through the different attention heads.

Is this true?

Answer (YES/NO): NO